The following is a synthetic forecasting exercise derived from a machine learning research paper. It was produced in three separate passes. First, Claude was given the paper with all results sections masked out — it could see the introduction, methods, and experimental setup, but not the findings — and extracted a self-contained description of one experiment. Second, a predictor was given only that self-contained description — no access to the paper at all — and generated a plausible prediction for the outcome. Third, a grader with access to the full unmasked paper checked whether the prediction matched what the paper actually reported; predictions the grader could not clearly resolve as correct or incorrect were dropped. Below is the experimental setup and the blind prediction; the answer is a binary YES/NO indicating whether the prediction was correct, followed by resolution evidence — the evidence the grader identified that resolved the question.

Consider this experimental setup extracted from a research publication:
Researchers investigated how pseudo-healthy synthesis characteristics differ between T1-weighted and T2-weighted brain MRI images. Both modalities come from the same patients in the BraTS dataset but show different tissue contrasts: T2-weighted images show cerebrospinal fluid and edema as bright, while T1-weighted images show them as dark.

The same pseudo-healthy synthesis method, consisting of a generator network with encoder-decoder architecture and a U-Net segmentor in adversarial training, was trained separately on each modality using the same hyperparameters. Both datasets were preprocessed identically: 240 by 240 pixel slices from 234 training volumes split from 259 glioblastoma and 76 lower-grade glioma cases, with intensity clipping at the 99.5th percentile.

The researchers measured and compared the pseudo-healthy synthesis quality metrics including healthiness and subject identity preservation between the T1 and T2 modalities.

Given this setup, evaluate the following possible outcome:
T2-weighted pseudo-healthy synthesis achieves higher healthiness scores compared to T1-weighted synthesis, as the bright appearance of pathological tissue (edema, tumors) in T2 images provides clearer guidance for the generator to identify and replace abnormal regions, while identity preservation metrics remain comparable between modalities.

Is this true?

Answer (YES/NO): NO